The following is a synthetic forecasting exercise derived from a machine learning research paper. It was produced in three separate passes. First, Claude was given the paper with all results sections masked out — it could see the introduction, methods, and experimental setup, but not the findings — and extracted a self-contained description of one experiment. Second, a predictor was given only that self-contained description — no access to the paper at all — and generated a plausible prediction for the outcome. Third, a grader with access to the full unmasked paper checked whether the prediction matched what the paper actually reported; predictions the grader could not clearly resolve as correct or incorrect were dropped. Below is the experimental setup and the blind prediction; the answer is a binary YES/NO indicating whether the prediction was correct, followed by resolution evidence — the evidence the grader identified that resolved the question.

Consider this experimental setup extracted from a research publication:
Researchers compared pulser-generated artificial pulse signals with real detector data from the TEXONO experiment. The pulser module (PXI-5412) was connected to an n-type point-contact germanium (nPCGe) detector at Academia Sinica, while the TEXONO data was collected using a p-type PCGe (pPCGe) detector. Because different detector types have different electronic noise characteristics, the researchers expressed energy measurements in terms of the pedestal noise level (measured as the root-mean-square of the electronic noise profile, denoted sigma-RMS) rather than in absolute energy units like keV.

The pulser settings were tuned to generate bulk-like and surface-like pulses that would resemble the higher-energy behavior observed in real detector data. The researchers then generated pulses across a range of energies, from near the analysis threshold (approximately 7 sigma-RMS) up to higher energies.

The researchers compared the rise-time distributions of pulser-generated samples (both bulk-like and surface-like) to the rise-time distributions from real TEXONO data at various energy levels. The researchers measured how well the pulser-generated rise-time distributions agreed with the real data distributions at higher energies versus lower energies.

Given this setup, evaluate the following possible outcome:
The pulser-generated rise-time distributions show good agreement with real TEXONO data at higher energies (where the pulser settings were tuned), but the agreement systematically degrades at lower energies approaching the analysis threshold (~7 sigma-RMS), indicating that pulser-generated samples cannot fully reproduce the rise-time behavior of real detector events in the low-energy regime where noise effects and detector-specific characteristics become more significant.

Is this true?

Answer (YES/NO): NO